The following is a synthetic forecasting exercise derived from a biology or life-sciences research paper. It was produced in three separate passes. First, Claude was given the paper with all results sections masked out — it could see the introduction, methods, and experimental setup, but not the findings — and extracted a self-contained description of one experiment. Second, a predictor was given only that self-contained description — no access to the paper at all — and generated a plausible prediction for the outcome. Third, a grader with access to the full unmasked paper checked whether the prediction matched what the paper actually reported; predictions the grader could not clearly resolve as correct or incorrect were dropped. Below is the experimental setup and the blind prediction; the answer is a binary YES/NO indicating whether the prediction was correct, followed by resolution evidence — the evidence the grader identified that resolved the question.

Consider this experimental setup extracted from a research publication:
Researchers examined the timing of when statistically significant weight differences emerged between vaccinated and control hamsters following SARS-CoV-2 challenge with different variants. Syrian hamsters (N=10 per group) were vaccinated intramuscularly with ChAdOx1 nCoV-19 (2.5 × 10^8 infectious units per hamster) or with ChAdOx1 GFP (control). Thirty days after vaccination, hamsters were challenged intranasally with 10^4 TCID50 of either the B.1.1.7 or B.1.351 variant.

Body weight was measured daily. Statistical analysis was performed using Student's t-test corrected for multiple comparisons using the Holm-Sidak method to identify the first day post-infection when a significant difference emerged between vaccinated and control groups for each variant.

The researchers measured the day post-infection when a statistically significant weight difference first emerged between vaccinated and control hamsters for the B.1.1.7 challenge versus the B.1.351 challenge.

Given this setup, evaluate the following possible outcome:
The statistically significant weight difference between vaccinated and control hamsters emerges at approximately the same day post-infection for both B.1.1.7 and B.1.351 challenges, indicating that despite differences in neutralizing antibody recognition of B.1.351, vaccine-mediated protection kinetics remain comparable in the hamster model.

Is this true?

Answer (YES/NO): NO